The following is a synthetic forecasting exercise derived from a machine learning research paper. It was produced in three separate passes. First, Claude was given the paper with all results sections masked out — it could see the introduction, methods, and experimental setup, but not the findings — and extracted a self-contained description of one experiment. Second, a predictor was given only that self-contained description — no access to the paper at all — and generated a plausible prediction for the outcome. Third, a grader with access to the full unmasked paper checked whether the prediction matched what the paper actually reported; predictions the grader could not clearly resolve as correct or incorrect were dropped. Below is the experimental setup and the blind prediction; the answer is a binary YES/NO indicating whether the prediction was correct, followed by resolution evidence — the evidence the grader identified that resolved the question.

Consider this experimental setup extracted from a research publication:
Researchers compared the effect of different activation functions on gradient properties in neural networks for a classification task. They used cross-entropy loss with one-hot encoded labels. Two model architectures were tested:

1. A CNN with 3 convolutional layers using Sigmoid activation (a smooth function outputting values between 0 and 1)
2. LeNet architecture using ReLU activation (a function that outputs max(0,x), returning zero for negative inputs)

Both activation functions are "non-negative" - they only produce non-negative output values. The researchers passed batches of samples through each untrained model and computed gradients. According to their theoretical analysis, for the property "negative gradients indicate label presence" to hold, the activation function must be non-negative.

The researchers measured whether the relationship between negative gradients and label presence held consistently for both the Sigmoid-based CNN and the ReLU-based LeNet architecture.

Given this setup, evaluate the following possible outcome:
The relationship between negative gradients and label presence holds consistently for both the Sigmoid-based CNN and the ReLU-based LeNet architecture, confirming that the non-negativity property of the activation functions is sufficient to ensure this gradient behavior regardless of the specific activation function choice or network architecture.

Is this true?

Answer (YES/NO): YES